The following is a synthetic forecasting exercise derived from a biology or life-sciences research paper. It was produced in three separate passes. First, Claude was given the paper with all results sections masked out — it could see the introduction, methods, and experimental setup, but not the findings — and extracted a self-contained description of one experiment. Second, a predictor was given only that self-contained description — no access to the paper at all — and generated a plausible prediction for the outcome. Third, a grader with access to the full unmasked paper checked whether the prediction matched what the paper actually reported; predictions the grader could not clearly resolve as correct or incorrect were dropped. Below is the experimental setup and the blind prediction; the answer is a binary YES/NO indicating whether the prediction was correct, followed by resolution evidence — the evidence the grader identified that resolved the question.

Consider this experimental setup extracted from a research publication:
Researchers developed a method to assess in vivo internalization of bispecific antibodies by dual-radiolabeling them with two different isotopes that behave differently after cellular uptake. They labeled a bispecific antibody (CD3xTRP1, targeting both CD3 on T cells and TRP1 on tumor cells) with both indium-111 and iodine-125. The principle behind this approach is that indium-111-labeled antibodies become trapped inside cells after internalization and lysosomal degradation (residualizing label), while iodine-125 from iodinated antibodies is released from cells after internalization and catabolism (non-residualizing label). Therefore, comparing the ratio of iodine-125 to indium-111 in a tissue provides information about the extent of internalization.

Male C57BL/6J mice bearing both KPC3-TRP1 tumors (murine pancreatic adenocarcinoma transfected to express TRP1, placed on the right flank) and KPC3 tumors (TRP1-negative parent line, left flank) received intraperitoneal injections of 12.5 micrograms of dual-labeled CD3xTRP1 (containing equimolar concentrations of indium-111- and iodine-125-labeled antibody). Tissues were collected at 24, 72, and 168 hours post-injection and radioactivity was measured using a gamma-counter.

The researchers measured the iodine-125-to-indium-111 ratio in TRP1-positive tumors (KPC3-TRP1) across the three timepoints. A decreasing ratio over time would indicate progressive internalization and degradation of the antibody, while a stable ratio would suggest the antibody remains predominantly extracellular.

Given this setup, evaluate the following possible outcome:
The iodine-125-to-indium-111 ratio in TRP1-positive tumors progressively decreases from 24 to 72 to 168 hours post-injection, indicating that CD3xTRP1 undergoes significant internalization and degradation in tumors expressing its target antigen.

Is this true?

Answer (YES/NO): NO